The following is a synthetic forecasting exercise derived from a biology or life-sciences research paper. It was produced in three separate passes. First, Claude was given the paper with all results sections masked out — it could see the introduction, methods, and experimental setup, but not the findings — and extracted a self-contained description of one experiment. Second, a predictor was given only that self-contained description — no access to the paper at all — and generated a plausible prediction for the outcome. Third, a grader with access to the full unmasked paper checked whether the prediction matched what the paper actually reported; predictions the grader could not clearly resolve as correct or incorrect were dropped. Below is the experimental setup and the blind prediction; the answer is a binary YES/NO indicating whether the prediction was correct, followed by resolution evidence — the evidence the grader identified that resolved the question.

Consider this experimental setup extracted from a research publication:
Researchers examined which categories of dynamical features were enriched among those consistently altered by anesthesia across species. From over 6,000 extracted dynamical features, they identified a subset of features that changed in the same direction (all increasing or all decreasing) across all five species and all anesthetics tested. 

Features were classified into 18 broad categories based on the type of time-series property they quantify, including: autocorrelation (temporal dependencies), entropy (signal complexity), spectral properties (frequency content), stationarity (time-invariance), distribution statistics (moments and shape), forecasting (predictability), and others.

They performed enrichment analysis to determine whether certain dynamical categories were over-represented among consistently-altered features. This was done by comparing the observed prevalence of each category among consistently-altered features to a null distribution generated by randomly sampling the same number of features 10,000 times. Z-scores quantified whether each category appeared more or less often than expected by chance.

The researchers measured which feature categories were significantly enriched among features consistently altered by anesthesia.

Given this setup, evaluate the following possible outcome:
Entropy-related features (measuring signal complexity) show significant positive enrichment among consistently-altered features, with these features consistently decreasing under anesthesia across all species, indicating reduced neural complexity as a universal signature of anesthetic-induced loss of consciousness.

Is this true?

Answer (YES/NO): NO